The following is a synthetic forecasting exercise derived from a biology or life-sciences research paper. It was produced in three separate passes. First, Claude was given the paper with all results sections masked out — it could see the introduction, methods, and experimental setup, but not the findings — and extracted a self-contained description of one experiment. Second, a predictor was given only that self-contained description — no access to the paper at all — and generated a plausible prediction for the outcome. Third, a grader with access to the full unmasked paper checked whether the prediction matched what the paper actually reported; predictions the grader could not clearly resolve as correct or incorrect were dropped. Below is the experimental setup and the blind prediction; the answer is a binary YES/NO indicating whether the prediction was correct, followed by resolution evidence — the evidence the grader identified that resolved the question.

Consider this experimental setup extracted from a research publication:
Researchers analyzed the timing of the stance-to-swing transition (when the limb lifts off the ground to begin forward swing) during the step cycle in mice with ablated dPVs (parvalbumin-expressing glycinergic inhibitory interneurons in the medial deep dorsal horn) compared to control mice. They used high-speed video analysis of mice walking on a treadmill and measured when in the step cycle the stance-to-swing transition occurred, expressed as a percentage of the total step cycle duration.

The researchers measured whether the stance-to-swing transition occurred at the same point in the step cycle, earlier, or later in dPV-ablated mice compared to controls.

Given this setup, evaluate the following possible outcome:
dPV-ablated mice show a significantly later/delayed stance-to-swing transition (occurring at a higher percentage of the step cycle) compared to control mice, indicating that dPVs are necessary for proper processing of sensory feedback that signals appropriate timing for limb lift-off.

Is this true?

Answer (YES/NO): YES